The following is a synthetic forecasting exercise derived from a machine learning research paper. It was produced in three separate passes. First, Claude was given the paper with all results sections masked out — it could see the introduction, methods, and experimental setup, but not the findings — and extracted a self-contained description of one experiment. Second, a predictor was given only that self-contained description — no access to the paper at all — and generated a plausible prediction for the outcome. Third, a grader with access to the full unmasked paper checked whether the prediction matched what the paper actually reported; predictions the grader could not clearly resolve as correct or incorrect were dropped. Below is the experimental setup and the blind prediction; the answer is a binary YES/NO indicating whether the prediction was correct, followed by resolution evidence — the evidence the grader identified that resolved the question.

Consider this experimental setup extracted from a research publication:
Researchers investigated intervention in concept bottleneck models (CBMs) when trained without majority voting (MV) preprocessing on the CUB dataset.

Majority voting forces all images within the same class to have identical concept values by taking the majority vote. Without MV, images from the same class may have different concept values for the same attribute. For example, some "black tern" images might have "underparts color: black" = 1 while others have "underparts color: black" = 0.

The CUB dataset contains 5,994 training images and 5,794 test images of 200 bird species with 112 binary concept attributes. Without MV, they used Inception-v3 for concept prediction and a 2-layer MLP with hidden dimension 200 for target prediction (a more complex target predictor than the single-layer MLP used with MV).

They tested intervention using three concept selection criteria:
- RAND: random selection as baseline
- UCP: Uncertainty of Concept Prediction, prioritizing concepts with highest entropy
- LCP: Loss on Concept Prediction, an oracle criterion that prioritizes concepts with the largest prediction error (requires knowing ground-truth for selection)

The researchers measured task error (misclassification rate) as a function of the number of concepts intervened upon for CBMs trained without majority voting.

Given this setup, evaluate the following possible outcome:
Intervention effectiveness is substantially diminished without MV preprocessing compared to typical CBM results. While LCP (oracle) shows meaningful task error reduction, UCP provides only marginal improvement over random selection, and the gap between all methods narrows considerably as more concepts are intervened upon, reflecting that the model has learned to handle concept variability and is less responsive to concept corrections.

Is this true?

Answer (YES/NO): NO